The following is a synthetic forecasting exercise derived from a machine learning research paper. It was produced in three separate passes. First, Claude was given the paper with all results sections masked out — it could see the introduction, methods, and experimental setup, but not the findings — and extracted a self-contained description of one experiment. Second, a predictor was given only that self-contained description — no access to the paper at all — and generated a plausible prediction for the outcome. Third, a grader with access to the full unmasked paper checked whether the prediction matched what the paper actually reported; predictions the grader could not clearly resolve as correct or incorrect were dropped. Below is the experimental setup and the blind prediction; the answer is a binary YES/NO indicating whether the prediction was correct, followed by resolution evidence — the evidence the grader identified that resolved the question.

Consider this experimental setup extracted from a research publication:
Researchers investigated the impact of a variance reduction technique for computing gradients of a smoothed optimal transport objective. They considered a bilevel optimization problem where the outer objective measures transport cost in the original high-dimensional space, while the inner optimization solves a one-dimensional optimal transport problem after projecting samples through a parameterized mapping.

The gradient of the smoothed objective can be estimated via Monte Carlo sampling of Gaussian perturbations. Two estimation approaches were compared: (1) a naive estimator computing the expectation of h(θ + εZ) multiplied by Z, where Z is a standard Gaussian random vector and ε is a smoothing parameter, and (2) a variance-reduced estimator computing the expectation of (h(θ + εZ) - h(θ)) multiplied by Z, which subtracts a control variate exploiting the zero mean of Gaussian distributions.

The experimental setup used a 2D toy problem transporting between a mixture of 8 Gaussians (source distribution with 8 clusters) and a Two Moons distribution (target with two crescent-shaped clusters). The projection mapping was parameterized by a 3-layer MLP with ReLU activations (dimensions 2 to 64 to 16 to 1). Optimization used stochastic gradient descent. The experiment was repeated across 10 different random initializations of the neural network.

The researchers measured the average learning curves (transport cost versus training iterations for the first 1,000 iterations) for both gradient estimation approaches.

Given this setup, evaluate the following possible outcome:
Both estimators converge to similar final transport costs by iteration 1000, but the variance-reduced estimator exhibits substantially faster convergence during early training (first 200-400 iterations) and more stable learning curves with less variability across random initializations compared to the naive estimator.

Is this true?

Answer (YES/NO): NO